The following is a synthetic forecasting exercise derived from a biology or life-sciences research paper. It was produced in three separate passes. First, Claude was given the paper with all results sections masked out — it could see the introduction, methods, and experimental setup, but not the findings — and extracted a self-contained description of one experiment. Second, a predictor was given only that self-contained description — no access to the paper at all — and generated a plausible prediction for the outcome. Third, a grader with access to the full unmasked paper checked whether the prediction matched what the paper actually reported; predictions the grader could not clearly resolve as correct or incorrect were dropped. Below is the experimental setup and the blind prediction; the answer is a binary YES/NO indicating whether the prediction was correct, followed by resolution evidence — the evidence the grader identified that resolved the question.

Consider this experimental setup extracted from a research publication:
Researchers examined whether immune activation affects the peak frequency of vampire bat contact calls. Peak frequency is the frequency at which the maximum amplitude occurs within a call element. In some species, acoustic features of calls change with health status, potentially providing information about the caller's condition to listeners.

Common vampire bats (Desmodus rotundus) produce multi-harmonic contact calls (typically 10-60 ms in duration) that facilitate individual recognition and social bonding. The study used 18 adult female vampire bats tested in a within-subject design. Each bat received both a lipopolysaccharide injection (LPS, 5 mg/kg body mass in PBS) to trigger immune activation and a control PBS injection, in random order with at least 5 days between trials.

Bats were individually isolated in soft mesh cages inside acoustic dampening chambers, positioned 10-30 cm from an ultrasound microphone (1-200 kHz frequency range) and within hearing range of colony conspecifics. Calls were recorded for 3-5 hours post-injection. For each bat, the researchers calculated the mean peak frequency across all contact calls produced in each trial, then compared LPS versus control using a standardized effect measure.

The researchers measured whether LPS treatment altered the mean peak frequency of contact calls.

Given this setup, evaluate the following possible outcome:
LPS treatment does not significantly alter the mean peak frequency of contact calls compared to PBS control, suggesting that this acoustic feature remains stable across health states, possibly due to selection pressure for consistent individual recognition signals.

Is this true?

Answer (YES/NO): YES